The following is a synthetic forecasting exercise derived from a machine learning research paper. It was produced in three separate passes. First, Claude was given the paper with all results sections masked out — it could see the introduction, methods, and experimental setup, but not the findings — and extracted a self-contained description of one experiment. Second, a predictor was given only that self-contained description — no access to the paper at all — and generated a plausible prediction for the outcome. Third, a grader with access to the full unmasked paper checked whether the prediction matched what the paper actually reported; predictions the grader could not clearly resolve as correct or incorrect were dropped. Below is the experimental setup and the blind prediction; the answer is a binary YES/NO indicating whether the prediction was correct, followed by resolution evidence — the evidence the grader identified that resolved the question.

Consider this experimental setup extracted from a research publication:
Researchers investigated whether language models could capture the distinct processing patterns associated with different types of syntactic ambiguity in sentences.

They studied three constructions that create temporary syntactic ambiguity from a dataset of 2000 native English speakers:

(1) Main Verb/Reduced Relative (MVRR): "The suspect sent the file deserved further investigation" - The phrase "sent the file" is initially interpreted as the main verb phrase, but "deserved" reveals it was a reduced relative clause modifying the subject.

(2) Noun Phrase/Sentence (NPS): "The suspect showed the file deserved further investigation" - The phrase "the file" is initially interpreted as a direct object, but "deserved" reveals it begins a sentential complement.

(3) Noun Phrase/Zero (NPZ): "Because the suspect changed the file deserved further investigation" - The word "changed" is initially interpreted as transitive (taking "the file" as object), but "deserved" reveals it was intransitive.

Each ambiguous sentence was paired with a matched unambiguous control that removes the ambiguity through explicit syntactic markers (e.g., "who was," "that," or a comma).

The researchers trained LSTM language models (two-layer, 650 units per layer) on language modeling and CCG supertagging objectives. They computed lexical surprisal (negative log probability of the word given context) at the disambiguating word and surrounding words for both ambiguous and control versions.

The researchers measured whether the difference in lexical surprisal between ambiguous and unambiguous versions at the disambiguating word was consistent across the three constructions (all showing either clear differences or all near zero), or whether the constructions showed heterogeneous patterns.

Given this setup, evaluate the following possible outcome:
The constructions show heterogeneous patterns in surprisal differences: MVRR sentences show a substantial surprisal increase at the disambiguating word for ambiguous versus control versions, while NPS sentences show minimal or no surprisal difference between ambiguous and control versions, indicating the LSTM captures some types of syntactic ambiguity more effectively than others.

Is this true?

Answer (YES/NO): NO